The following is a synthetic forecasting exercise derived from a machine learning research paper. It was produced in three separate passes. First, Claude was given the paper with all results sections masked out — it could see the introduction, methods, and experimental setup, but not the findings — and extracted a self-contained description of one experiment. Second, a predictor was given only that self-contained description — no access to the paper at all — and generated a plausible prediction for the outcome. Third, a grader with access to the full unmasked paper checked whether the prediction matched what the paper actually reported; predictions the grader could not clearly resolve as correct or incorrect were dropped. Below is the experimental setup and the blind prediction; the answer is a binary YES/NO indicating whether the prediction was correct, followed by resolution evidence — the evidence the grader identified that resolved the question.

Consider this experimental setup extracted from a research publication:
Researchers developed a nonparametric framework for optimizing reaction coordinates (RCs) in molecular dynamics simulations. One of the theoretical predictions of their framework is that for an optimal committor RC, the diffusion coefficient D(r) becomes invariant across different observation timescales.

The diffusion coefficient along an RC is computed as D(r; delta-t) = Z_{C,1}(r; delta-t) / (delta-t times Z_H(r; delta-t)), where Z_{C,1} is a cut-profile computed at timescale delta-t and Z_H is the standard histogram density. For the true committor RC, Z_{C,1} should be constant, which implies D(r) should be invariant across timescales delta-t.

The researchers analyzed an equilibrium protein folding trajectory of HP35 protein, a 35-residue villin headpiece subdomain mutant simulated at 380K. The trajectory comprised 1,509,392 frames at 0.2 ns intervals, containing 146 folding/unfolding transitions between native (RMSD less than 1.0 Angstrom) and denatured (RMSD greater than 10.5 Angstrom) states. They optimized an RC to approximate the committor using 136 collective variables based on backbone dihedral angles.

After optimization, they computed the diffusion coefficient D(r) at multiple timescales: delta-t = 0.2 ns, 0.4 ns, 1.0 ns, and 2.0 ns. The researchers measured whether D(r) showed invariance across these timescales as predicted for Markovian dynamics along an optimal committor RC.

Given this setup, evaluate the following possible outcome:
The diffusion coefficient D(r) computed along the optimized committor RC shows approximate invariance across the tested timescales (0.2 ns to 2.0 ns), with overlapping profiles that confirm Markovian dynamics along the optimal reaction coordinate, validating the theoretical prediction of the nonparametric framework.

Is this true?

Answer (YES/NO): YES